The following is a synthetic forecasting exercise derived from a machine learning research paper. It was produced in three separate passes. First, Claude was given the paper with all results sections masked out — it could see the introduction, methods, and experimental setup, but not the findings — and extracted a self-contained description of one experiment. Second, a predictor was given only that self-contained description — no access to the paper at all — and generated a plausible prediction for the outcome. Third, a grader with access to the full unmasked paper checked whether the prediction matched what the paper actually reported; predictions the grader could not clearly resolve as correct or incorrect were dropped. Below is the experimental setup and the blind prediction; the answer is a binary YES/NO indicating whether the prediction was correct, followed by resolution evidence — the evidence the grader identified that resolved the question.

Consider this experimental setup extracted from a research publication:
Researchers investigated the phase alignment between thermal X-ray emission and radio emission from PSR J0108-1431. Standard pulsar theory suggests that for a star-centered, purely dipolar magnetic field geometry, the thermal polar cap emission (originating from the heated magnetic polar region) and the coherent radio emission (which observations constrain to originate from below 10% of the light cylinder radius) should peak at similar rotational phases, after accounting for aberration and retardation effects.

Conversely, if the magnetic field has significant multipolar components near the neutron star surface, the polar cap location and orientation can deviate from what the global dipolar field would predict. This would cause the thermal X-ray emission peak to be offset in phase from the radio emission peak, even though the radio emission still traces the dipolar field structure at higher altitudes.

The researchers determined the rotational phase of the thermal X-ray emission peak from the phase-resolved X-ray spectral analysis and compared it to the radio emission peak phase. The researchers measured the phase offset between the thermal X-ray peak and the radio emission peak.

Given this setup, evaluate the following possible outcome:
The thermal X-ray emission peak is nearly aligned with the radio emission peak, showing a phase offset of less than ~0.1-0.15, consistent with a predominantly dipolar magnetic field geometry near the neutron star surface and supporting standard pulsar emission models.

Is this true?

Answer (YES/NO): NO